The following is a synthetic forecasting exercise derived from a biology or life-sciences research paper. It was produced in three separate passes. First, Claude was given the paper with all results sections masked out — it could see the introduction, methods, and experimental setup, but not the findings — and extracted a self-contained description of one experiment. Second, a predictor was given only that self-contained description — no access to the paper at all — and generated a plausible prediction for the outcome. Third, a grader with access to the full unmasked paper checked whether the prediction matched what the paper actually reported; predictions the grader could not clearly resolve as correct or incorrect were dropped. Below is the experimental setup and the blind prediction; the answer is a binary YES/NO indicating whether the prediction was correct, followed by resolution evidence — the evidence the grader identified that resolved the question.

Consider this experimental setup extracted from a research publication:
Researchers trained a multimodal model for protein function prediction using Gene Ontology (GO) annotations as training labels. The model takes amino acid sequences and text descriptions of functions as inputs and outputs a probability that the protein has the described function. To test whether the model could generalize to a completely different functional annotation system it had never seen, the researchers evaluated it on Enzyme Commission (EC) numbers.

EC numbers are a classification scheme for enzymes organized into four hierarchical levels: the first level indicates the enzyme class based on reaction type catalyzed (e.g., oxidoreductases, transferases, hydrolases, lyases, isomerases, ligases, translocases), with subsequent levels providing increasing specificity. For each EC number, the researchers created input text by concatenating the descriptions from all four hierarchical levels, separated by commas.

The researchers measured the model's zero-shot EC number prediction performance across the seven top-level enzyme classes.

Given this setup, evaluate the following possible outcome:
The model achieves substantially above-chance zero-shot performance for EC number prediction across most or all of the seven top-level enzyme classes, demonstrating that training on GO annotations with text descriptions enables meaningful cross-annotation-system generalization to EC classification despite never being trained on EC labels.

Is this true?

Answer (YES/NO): YES